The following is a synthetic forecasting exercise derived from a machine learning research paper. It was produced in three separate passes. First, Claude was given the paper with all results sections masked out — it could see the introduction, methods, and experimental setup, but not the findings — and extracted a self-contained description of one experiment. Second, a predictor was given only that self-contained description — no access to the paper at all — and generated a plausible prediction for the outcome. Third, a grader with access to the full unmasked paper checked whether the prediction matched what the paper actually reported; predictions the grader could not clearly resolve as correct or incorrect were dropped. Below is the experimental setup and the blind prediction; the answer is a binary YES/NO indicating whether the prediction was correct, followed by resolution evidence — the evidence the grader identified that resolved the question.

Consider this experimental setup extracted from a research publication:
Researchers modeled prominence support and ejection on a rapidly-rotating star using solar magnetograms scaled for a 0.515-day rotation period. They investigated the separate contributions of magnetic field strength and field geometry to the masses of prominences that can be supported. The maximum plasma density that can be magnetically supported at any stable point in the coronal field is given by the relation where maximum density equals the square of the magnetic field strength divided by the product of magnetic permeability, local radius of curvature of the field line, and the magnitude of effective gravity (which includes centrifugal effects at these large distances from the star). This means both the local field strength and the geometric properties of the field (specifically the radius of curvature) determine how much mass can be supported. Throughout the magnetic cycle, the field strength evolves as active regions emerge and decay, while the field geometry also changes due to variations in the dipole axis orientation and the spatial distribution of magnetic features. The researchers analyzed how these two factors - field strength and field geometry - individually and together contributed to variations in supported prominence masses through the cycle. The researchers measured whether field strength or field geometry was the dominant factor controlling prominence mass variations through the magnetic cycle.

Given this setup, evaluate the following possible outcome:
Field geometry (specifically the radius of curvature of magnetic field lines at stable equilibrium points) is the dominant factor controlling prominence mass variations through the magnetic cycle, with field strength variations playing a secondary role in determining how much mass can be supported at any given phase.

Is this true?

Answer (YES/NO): NO